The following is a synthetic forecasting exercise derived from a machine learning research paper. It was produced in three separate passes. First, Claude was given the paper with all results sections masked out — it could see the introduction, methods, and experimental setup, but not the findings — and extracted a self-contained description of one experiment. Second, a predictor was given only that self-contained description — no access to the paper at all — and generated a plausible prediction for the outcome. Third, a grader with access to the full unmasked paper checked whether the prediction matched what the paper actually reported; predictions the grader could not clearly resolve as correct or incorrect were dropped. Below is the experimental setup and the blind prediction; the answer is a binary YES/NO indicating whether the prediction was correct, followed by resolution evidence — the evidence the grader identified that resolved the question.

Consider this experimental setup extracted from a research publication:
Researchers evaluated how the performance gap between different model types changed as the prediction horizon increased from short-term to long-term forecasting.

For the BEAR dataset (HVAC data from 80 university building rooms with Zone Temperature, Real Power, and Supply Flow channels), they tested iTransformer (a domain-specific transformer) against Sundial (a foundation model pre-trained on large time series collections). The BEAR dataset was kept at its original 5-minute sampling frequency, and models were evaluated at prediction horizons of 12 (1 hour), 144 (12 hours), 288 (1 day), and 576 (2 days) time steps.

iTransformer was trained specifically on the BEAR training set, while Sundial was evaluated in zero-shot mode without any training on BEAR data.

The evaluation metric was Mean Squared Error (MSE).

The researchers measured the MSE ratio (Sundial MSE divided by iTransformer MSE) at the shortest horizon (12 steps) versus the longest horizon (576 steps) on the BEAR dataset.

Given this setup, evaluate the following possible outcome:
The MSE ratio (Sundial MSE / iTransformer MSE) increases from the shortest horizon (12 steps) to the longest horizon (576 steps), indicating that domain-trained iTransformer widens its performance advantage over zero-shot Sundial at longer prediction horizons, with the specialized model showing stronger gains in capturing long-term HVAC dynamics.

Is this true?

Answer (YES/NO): YES